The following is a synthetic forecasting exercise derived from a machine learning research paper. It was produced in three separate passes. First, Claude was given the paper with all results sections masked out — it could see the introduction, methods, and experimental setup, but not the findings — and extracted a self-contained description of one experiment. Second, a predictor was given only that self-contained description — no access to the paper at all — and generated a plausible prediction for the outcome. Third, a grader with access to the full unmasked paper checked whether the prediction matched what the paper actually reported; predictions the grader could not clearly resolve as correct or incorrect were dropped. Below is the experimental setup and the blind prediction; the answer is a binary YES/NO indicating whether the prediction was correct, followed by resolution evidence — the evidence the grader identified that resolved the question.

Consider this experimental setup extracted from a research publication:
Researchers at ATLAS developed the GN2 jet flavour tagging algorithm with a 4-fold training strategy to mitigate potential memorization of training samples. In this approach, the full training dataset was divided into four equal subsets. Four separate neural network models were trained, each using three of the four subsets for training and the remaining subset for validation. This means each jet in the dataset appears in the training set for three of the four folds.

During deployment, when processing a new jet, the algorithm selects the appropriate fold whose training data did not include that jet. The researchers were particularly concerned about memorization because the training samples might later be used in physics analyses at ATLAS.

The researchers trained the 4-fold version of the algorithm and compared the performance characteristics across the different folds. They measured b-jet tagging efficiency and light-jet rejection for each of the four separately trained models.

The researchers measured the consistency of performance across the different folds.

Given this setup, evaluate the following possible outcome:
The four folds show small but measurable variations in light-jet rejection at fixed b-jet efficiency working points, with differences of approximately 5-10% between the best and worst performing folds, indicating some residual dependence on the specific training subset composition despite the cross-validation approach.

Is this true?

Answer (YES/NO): NO